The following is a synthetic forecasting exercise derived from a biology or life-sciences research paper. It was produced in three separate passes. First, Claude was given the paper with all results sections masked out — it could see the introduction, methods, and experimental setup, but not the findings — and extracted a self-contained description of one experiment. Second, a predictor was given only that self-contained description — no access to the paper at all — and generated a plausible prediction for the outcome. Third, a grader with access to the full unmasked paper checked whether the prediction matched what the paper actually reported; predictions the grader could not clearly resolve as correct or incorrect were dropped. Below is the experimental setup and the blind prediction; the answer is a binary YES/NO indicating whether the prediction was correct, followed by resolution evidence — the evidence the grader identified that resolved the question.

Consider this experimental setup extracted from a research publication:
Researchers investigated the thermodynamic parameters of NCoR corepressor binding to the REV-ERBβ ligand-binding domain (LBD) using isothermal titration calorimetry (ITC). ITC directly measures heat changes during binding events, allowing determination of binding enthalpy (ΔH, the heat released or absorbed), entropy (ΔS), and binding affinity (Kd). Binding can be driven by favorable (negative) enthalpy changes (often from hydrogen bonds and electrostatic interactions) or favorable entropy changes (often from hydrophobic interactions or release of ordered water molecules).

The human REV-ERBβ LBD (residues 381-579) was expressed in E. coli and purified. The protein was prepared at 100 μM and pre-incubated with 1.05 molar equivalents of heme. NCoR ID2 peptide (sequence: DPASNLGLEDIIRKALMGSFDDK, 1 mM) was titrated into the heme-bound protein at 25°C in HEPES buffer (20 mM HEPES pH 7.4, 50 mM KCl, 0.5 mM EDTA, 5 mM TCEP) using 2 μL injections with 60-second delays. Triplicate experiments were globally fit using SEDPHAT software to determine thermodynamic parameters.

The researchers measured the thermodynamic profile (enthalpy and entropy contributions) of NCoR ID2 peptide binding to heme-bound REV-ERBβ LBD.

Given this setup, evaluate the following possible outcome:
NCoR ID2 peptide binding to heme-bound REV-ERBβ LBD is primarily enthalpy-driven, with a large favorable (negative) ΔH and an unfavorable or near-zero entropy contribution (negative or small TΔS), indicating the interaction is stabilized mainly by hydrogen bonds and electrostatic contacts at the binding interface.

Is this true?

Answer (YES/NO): NO